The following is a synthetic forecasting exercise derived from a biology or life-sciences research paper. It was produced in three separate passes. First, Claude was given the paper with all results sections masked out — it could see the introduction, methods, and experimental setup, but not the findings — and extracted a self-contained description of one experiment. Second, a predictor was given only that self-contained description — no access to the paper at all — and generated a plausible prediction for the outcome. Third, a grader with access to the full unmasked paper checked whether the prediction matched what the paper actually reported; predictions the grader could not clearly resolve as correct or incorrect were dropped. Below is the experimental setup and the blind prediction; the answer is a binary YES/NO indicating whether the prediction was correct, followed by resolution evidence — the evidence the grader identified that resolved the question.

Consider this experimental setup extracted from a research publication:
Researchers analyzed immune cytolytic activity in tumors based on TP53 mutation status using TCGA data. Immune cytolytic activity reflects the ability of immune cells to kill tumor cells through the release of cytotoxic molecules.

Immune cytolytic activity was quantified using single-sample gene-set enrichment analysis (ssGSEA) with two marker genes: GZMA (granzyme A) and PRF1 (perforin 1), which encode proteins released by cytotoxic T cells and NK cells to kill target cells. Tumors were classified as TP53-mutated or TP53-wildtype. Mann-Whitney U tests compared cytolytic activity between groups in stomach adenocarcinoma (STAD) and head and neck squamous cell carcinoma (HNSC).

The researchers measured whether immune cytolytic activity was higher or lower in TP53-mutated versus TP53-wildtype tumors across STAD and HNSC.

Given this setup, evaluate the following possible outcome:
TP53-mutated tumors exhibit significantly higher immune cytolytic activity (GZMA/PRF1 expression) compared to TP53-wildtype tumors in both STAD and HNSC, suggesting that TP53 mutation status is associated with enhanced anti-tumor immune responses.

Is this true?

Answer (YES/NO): NO